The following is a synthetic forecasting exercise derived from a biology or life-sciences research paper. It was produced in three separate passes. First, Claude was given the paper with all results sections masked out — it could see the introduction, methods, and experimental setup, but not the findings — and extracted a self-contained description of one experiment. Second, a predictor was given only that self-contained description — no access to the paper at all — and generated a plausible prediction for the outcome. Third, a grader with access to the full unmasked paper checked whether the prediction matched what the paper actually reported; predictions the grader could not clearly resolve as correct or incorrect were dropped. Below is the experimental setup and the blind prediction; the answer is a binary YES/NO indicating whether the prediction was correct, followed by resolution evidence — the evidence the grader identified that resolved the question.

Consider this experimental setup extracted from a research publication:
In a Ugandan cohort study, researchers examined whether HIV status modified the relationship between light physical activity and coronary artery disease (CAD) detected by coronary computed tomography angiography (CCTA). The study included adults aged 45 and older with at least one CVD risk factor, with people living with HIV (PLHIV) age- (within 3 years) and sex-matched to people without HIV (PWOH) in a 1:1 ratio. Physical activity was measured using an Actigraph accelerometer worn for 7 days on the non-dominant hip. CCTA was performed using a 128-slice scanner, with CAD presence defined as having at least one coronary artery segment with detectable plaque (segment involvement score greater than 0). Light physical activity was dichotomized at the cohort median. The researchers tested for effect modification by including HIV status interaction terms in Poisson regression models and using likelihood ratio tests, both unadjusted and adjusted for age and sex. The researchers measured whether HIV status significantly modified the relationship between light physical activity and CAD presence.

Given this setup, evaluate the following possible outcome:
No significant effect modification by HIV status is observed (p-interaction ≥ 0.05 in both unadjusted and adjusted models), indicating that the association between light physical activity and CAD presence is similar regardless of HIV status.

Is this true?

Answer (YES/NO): NO